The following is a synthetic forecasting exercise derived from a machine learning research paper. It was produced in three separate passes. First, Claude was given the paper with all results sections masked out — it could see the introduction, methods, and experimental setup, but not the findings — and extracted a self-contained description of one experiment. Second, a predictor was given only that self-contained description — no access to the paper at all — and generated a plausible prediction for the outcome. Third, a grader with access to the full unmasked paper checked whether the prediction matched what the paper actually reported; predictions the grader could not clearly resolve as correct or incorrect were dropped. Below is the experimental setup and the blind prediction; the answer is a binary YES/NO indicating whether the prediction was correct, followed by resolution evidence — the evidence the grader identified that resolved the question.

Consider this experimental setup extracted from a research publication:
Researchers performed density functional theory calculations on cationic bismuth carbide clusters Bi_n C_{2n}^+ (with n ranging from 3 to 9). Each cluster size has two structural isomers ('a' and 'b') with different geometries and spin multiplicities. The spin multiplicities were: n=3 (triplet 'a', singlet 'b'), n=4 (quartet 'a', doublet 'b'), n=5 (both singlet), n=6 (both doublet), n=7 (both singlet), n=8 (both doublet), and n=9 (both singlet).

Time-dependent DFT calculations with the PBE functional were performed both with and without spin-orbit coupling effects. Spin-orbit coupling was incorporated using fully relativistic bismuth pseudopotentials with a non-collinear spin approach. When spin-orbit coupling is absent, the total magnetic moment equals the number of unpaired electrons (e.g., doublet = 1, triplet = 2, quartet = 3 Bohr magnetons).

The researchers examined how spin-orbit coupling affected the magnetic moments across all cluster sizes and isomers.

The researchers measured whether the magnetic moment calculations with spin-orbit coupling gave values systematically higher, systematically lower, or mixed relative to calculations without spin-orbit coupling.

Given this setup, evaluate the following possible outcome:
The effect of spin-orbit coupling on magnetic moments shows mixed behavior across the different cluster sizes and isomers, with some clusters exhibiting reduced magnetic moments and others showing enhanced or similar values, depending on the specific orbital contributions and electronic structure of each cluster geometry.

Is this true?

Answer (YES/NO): NO